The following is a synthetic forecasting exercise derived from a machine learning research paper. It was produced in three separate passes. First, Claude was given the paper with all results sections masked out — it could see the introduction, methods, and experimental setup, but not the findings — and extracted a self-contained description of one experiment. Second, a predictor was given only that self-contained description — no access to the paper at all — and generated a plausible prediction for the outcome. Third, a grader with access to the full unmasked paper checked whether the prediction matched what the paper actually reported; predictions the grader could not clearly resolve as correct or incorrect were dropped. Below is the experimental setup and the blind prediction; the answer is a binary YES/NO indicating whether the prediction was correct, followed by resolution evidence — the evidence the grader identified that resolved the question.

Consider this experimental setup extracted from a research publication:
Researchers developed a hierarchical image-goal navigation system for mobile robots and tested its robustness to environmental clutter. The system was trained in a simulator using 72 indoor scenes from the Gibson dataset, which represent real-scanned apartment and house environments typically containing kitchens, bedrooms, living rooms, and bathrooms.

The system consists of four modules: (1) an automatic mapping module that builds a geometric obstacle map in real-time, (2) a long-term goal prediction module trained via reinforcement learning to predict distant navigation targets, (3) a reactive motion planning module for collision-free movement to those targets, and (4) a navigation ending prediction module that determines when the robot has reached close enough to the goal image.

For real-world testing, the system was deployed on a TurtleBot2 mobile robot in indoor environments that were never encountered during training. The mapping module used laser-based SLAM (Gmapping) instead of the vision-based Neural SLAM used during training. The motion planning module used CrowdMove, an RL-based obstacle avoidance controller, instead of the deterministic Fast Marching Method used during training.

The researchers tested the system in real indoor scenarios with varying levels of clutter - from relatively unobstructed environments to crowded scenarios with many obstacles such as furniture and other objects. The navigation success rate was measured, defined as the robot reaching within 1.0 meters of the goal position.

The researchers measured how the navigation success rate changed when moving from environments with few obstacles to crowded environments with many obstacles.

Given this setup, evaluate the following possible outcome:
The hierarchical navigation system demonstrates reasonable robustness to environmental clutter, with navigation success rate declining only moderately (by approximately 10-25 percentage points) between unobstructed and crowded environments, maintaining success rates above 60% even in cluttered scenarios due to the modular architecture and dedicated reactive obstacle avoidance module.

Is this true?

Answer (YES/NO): NO